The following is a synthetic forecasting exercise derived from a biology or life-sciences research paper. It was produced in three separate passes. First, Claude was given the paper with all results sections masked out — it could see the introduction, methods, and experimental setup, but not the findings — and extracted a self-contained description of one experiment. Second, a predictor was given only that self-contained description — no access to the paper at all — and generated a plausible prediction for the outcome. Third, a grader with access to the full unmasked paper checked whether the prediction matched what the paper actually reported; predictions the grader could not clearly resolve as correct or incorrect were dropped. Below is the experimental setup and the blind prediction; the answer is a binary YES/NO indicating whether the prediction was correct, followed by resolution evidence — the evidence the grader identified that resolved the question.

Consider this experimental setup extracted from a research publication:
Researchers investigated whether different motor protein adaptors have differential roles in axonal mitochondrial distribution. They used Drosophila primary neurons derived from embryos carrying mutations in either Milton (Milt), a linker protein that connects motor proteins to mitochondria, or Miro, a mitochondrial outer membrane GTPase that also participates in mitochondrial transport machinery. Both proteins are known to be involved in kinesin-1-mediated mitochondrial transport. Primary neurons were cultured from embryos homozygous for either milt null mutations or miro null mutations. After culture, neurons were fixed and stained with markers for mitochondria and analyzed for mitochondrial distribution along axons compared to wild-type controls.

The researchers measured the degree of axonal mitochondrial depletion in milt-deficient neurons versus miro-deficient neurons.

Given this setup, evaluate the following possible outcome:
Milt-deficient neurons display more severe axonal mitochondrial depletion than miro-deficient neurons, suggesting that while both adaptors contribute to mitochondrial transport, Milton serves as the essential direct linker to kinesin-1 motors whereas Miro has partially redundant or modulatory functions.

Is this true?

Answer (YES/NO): YES